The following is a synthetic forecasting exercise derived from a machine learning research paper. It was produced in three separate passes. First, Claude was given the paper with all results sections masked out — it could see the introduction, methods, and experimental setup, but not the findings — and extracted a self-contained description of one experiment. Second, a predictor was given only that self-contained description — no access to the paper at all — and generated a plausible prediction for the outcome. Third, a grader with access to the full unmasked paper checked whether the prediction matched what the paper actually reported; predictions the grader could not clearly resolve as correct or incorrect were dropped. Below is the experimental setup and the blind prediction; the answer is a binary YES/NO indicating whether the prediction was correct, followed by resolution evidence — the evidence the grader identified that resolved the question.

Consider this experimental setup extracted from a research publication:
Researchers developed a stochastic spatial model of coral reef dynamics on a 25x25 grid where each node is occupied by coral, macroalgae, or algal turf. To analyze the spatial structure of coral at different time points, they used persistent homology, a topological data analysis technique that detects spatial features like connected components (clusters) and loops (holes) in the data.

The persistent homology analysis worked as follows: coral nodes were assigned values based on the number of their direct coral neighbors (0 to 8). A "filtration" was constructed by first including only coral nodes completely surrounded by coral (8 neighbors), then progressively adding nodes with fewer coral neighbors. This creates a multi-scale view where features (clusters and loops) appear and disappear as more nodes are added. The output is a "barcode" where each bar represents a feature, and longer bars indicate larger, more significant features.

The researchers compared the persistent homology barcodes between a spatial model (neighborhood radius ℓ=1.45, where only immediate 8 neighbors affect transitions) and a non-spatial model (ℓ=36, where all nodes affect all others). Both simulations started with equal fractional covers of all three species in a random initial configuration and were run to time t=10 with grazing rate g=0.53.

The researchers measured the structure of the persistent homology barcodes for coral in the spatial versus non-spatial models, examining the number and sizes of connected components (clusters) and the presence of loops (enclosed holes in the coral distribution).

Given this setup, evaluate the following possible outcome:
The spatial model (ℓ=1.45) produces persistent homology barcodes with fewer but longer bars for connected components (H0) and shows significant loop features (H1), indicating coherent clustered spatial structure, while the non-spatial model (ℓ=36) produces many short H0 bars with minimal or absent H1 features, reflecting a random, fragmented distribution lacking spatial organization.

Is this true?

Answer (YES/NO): YES